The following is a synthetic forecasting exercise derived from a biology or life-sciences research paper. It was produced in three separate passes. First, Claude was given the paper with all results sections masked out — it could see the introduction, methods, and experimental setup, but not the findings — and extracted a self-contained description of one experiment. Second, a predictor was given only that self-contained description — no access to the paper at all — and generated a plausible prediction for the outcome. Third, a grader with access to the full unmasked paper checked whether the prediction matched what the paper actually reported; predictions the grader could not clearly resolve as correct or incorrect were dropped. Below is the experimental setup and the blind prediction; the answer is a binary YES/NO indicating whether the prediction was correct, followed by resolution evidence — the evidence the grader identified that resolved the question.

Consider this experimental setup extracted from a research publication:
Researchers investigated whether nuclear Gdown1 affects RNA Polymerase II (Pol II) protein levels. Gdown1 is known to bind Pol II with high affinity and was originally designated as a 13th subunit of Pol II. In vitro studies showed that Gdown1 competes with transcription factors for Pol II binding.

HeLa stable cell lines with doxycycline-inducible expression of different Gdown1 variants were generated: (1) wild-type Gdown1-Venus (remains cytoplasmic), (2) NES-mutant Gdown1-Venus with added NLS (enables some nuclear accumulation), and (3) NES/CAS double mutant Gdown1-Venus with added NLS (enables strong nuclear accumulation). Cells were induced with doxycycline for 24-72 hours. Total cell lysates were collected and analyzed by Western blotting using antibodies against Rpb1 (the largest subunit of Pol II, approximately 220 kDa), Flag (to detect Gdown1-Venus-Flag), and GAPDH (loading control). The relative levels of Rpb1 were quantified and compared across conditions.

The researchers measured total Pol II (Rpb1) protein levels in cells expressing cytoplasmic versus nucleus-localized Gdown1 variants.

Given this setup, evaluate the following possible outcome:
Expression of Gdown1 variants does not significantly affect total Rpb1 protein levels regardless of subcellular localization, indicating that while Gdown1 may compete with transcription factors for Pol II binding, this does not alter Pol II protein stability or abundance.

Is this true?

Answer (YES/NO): NO